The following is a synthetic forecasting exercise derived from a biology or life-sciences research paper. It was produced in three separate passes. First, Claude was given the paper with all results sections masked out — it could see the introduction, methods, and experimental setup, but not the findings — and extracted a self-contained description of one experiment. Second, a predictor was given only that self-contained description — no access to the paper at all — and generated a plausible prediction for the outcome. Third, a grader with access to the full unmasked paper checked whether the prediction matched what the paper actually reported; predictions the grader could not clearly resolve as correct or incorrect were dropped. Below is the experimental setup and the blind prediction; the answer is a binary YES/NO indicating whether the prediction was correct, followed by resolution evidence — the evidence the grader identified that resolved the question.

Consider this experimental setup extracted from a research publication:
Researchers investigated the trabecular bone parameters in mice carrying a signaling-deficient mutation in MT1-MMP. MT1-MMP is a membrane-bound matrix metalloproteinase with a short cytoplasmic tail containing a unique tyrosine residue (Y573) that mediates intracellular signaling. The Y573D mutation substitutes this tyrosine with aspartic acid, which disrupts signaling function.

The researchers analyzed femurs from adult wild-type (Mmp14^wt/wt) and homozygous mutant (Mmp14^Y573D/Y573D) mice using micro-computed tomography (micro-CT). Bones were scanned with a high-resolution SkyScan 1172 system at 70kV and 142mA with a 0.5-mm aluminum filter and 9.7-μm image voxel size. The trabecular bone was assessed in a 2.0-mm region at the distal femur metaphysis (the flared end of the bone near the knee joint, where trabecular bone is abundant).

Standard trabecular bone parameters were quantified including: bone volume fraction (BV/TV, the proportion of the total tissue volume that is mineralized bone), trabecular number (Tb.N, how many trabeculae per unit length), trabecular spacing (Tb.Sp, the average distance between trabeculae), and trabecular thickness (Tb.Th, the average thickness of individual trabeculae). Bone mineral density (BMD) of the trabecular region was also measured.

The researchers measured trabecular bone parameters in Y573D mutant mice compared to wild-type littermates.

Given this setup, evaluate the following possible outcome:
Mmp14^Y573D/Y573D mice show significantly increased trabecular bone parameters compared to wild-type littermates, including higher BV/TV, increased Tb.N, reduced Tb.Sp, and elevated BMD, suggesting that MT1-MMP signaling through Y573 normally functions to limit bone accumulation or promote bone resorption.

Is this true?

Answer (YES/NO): YES